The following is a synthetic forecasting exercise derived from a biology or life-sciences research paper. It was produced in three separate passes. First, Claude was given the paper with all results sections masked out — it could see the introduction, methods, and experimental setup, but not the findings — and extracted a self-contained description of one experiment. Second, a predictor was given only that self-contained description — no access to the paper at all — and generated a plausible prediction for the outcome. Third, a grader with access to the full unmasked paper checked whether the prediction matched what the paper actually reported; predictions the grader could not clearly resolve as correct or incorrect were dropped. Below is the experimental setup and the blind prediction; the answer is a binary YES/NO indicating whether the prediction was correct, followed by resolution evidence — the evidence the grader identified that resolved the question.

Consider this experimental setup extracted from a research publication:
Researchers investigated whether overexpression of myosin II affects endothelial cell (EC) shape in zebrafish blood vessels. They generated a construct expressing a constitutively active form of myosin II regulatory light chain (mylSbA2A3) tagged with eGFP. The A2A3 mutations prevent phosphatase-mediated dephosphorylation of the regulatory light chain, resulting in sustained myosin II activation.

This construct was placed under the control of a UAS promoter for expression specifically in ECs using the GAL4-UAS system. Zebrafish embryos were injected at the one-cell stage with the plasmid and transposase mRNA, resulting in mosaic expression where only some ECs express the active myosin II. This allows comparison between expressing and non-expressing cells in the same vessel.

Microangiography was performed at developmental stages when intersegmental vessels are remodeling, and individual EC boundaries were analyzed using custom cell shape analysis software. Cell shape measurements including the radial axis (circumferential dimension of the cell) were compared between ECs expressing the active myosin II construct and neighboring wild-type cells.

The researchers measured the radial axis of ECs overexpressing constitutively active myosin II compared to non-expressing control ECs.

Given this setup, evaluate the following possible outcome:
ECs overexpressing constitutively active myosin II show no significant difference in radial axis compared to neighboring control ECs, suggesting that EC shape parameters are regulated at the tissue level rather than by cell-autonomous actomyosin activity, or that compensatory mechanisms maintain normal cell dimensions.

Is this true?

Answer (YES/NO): NO